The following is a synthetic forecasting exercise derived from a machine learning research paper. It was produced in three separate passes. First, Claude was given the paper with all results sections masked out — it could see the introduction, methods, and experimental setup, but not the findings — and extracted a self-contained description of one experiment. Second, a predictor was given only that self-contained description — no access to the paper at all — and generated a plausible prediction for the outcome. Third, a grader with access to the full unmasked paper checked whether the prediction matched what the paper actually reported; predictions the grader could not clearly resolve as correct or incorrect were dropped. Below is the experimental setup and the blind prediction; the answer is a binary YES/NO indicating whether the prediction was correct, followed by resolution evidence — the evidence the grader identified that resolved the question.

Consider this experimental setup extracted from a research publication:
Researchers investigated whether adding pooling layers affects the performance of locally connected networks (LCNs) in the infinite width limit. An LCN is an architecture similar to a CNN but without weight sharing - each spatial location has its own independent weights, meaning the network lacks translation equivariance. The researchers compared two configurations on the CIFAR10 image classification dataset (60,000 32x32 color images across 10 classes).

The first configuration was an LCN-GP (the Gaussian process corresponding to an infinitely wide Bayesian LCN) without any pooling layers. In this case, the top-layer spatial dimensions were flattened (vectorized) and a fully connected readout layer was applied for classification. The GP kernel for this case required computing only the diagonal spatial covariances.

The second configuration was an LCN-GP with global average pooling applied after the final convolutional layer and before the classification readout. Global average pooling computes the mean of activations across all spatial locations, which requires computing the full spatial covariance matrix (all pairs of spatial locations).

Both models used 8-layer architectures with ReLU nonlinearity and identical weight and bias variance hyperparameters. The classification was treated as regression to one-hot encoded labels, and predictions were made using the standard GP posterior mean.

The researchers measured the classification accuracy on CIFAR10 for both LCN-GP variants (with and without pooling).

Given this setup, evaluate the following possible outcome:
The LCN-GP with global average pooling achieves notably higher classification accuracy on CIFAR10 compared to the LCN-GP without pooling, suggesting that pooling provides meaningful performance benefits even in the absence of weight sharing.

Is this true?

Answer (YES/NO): NO